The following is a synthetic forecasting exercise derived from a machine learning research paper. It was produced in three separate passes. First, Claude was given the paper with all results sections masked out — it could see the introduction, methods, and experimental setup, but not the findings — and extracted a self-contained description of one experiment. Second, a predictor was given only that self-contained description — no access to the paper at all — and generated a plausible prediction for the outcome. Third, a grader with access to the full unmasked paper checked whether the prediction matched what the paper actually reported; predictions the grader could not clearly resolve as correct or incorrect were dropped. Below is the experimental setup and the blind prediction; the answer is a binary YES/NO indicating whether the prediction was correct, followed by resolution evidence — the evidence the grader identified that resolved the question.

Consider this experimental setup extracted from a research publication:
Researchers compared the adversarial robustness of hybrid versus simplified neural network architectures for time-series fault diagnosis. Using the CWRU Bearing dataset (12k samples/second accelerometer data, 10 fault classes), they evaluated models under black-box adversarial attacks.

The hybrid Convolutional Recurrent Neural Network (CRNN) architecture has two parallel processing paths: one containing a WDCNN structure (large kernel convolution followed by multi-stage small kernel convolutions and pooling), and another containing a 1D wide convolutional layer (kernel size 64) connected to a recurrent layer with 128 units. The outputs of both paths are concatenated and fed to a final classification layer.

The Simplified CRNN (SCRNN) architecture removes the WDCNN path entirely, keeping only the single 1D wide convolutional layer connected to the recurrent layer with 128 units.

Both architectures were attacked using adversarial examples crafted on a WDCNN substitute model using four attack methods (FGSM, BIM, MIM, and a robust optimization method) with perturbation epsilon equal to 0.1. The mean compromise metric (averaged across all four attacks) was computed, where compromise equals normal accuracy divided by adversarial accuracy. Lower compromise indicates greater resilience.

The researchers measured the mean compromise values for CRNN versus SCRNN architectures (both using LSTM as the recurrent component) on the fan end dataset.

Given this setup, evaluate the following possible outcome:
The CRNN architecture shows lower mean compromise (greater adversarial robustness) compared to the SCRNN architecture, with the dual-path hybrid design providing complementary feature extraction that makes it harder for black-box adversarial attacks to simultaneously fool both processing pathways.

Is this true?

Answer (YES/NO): NO